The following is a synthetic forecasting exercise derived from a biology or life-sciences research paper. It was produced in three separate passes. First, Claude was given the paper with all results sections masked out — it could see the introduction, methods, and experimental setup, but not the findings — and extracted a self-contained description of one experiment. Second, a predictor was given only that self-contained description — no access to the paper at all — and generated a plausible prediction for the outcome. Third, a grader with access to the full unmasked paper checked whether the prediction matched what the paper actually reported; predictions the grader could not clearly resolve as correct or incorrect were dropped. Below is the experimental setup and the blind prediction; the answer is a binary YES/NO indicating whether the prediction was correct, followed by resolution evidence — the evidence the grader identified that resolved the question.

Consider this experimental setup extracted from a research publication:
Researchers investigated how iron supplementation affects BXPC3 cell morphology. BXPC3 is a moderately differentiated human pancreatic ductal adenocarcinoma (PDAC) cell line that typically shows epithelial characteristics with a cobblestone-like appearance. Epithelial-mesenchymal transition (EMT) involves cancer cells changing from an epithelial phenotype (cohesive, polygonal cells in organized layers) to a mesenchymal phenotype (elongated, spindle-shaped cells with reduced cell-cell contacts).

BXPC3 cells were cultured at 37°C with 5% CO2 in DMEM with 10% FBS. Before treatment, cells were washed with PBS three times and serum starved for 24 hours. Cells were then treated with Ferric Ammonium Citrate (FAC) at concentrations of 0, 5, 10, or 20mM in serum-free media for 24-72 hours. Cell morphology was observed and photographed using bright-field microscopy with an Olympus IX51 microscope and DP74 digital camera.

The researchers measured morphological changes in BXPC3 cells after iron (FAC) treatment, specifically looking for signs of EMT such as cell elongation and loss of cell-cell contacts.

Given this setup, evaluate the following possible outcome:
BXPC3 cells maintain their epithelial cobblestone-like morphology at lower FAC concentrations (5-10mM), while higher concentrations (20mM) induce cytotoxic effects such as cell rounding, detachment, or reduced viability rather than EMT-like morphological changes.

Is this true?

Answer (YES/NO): NO